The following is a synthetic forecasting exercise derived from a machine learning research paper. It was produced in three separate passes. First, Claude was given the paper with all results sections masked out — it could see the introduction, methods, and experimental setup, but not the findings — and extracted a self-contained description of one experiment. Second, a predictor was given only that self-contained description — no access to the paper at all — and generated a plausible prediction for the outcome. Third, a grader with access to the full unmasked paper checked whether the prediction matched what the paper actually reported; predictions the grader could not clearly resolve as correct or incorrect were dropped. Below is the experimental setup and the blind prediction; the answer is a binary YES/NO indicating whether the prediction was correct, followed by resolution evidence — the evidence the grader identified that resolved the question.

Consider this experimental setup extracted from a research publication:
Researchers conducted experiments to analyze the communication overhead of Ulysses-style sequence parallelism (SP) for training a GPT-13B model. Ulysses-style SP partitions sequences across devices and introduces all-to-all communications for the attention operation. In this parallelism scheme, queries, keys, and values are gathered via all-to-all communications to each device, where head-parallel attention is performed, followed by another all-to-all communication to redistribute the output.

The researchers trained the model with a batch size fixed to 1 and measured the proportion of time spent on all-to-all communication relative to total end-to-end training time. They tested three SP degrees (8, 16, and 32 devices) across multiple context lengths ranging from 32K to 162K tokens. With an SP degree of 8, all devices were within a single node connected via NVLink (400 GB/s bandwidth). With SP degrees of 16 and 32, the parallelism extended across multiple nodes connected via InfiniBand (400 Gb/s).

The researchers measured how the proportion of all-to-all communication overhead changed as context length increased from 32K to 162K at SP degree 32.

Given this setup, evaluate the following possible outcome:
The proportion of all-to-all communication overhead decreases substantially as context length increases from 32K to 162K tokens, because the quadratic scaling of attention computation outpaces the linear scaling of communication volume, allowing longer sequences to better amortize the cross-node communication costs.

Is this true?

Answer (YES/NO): YES